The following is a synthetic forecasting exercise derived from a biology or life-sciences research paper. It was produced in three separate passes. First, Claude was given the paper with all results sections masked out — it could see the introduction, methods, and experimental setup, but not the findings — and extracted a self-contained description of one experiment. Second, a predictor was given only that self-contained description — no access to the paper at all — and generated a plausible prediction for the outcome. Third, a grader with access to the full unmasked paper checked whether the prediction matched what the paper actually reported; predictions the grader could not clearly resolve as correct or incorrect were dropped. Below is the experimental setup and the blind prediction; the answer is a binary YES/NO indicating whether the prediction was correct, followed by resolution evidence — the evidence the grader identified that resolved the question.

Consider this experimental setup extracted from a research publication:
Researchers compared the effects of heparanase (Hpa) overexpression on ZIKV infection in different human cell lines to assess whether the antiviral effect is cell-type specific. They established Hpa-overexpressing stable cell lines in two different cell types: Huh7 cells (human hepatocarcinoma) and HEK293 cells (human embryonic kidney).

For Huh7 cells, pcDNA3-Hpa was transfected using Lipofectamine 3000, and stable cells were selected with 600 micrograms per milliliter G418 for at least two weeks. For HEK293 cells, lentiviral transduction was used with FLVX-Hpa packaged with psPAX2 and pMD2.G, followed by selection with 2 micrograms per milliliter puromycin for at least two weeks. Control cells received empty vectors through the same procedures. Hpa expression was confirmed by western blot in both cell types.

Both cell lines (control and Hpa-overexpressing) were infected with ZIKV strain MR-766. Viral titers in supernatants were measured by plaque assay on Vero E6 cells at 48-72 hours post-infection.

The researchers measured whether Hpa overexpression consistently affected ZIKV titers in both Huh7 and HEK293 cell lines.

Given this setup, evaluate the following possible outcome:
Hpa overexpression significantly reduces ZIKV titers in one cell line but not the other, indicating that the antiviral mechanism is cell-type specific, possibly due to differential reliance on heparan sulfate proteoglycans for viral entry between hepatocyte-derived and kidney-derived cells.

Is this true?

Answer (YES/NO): NO